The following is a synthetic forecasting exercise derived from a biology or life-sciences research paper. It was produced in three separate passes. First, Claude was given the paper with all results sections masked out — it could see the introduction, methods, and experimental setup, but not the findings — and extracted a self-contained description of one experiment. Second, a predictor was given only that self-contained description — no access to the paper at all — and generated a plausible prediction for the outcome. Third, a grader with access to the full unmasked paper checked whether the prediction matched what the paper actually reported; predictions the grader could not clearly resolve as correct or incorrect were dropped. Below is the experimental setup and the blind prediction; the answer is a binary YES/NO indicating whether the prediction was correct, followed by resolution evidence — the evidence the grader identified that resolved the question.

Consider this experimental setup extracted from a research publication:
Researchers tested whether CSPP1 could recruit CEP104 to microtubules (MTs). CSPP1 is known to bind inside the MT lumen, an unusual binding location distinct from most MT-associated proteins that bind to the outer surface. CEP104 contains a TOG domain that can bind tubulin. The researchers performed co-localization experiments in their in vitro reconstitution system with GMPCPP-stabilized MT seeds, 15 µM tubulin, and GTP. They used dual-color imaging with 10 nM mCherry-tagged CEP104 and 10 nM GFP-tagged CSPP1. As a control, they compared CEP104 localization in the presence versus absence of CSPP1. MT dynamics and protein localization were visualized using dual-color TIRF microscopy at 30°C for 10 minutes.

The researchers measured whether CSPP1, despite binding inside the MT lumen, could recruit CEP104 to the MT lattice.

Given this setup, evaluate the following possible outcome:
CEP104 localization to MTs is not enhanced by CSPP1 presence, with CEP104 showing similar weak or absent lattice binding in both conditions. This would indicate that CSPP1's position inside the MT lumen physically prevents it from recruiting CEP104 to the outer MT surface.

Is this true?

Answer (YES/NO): NO